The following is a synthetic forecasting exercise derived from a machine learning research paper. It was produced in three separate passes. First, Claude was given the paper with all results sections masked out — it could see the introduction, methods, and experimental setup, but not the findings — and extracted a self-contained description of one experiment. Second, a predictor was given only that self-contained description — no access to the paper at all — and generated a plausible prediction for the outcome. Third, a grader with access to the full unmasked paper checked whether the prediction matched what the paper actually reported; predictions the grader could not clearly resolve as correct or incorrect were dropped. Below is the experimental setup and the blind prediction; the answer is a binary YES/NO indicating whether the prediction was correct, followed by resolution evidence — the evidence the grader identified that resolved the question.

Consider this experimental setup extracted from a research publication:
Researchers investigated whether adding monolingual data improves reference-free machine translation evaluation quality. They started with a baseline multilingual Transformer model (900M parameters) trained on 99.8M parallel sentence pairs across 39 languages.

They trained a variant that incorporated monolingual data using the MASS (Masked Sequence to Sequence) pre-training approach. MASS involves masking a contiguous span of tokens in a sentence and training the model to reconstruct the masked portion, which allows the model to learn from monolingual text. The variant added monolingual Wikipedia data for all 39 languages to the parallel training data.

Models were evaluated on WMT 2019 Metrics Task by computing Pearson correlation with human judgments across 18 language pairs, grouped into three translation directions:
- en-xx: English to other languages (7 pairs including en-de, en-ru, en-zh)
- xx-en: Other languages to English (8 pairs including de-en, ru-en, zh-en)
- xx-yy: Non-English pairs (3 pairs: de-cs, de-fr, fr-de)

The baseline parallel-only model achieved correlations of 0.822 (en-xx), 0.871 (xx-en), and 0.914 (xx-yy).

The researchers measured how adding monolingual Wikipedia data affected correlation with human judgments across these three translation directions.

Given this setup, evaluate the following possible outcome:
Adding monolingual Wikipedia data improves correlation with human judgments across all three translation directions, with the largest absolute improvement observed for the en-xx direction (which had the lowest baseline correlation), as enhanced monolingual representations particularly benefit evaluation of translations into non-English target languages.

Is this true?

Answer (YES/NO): NO